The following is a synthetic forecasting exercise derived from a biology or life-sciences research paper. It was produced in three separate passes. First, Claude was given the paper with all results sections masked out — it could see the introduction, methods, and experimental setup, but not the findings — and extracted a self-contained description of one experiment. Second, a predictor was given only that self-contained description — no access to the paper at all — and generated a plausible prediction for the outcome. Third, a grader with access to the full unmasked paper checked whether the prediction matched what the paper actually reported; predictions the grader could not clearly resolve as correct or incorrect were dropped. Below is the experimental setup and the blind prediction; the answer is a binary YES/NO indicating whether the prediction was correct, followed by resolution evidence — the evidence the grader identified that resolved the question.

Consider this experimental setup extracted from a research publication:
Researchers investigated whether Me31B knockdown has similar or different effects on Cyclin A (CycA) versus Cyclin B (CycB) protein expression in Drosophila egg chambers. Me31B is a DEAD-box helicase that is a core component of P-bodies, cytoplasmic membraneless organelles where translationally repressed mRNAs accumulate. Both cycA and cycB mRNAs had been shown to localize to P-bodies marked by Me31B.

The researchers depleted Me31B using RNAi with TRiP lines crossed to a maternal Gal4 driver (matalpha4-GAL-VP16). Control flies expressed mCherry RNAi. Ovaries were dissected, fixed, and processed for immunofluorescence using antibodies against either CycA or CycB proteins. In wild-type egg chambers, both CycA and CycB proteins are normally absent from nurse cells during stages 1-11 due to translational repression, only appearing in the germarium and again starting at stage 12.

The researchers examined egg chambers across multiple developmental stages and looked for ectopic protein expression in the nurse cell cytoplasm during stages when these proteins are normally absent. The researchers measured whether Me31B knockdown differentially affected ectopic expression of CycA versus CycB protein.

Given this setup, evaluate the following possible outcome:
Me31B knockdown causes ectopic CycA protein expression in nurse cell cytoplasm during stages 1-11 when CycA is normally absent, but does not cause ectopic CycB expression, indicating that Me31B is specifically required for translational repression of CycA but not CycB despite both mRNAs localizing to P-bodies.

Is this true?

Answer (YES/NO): NO